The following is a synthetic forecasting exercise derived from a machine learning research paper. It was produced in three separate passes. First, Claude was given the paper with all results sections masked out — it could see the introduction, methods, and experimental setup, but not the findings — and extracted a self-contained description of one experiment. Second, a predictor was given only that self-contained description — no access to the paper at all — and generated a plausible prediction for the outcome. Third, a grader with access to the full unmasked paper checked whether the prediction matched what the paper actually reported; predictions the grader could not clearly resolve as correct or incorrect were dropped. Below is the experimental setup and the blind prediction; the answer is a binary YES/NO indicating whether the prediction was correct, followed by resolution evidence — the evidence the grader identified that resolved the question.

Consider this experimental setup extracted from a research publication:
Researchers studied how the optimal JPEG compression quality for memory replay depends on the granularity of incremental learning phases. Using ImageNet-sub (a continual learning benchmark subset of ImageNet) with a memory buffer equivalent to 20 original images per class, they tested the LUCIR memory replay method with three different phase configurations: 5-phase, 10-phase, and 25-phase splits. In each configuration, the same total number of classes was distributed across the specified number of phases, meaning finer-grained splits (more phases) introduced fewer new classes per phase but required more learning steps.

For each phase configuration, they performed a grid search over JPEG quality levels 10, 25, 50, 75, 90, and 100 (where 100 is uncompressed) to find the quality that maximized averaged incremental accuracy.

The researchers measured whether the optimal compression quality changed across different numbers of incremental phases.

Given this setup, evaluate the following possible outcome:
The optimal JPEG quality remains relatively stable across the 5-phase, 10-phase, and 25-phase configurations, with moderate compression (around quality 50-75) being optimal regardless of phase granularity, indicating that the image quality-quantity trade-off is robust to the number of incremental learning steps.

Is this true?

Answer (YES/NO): YES